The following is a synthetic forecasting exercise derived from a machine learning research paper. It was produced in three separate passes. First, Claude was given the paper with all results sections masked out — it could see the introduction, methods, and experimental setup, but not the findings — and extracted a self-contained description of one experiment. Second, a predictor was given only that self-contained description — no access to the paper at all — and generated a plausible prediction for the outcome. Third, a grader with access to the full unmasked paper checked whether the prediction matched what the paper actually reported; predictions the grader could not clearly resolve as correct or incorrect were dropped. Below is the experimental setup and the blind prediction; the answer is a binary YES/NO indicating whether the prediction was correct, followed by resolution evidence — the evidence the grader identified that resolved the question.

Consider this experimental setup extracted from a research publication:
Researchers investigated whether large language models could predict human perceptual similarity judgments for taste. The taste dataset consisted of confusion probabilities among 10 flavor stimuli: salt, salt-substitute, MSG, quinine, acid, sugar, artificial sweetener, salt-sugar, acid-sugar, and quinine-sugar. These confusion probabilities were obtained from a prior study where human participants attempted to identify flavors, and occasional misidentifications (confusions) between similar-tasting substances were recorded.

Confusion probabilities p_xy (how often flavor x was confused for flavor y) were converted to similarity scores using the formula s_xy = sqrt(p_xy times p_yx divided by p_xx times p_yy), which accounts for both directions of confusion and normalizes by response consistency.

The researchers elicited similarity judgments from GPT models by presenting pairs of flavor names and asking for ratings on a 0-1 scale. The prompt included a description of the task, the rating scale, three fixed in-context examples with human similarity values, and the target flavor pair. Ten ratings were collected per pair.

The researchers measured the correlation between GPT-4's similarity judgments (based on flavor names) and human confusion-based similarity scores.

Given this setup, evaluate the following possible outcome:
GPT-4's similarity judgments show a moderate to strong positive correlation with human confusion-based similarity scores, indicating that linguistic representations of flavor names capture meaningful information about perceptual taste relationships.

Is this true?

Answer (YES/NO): YES